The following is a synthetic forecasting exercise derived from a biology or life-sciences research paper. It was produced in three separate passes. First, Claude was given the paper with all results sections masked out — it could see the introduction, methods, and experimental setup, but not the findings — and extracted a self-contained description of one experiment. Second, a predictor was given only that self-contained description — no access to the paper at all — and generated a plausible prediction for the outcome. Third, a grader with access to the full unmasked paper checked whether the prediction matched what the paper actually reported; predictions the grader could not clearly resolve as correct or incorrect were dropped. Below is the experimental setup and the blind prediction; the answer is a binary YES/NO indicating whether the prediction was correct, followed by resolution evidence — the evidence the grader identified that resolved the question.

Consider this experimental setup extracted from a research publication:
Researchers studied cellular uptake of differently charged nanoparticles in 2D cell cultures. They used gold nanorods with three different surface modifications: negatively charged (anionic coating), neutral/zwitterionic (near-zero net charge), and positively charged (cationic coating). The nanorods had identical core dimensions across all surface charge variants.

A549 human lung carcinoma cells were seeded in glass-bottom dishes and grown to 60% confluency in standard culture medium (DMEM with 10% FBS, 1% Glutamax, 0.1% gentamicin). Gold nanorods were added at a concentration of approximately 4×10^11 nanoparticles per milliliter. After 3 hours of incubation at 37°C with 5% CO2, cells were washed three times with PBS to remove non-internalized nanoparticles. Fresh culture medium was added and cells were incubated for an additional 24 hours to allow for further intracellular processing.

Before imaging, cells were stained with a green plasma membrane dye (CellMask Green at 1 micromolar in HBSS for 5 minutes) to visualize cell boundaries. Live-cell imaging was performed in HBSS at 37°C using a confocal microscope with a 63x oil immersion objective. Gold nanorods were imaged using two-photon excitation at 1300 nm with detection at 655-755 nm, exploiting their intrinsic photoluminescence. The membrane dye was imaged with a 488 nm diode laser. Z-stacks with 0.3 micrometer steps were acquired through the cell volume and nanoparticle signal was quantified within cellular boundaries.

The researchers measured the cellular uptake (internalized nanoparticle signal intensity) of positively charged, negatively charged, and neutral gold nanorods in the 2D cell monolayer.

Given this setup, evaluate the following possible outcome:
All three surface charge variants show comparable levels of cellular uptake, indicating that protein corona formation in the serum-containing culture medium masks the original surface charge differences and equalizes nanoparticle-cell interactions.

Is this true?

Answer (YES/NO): NO